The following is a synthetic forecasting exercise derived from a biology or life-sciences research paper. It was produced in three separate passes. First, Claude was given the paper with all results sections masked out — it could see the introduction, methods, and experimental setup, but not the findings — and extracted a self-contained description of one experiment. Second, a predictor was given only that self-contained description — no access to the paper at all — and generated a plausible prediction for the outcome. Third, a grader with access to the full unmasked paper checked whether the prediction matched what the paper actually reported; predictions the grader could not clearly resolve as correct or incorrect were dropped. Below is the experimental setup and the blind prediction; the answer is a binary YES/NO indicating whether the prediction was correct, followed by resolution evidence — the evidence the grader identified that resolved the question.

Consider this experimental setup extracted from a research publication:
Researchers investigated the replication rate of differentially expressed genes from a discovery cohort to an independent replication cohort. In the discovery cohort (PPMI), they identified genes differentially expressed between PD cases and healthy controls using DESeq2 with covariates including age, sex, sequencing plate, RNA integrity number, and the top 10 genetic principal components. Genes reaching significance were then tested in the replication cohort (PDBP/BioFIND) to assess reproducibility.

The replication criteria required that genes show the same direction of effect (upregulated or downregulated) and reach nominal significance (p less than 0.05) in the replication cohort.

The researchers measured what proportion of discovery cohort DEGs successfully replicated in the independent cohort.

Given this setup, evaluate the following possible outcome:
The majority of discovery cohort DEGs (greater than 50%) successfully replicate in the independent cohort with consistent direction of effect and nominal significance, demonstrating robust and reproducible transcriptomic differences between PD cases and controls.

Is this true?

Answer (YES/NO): YES